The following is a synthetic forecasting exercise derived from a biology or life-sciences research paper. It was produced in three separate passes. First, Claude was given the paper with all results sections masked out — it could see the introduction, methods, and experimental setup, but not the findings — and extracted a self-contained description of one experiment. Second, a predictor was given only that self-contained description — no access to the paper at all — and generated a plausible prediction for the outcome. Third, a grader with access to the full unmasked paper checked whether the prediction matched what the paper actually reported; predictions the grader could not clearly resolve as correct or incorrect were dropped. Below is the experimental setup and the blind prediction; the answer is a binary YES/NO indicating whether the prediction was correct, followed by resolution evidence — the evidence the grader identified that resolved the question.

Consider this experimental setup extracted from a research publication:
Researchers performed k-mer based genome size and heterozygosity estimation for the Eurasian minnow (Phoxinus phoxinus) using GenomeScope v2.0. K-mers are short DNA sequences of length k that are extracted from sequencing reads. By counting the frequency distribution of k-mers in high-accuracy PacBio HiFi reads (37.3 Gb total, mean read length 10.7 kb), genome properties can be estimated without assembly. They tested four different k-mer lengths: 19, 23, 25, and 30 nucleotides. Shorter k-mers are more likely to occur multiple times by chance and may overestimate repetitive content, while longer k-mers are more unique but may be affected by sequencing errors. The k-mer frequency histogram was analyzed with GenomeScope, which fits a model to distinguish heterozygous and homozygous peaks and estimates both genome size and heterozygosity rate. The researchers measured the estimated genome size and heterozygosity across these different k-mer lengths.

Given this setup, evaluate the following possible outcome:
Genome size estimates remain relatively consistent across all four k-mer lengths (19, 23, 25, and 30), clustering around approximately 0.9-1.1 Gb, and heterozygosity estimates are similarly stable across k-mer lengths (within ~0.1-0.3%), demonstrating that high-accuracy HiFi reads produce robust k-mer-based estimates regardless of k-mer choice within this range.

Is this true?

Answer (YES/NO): NO